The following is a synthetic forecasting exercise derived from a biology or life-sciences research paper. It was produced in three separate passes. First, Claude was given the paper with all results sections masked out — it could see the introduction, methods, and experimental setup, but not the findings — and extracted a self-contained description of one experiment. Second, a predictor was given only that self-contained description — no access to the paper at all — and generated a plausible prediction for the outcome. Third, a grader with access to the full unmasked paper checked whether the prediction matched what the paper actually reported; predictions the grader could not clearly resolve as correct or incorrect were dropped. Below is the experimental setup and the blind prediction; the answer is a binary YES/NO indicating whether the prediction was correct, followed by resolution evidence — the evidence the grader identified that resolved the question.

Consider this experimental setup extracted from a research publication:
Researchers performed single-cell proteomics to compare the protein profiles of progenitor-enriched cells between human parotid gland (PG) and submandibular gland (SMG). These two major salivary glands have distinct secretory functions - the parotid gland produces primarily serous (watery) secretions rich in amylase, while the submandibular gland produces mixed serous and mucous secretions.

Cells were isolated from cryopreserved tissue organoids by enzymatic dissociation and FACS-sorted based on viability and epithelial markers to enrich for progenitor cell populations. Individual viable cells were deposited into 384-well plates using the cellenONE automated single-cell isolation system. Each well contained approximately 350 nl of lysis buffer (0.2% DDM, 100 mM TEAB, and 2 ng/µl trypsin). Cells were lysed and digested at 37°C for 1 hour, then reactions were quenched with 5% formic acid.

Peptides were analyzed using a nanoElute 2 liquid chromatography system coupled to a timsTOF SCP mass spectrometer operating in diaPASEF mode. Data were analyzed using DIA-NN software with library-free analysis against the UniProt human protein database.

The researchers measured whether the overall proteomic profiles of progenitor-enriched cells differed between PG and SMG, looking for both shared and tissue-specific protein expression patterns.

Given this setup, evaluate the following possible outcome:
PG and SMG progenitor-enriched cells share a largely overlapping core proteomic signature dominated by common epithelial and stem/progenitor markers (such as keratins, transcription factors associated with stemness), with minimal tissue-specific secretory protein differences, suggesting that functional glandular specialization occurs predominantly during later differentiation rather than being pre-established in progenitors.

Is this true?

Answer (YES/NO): NO